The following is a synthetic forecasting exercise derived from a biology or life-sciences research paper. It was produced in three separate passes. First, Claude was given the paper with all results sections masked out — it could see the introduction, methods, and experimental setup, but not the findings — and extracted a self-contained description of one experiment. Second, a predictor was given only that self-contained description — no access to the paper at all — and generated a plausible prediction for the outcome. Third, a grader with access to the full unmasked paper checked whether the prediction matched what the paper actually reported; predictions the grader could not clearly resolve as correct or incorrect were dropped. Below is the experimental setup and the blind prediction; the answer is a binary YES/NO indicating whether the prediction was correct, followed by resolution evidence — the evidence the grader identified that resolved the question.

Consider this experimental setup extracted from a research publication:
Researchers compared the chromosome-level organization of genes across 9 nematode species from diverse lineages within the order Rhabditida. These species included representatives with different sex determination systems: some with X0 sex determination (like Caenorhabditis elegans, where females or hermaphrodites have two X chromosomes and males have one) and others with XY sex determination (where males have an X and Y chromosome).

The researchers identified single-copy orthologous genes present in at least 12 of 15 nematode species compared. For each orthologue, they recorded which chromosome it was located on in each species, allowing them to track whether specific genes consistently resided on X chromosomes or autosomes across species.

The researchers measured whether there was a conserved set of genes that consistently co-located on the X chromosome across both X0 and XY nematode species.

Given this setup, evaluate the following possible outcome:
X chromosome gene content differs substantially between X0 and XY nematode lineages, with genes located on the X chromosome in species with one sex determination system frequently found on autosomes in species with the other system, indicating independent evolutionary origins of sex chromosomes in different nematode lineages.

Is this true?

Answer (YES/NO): NO